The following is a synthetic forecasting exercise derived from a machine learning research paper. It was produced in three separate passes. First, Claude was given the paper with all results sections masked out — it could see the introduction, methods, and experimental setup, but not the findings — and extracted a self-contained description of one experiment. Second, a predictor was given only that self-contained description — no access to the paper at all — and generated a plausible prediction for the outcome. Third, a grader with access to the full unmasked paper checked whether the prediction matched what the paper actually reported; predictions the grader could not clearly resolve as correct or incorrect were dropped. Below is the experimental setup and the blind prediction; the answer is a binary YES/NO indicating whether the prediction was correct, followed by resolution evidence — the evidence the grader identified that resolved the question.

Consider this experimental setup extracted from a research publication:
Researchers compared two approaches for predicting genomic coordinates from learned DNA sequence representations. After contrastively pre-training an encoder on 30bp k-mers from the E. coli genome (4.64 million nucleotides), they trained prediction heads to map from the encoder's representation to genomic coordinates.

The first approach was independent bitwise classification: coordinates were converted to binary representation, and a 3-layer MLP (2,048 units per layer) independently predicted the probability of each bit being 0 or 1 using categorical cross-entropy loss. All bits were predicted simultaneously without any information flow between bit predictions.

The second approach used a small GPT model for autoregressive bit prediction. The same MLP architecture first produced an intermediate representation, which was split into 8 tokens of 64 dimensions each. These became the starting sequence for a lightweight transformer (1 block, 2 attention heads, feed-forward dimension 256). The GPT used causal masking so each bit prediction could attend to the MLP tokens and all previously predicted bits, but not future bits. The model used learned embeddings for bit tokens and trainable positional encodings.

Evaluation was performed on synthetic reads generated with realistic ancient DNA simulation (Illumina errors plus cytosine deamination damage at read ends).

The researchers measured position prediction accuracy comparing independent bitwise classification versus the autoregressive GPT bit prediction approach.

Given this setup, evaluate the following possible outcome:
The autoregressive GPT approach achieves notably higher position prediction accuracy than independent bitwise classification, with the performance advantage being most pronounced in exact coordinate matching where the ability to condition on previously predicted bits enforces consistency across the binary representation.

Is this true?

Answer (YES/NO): NO